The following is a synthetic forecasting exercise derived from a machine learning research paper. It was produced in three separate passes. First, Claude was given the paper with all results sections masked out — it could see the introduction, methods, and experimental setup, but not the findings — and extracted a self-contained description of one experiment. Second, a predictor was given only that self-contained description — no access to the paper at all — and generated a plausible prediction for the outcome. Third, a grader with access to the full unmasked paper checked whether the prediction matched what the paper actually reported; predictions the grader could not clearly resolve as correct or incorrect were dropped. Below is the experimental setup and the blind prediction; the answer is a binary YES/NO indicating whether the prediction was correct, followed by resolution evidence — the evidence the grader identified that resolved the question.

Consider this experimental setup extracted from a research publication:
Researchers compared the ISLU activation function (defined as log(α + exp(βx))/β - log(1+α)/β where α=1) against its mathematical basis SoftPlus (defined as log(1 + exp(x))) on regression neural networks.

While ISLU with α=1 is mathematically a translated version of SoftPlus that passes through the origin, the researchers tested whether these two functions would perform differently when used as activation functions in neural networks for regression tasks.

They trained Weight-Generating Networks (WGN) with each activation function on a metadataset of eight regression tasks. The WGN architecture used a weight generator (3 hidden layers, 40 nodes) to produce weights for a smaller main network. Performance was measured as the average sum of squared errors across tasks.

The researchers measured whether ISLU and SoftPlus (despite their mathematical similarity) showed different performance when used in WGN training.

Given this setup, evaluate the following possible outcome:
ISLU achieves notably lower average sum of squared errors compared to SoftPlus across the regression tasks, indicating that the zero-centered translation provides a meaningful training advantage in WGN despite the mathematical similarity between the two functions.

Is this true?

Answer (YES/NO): YES